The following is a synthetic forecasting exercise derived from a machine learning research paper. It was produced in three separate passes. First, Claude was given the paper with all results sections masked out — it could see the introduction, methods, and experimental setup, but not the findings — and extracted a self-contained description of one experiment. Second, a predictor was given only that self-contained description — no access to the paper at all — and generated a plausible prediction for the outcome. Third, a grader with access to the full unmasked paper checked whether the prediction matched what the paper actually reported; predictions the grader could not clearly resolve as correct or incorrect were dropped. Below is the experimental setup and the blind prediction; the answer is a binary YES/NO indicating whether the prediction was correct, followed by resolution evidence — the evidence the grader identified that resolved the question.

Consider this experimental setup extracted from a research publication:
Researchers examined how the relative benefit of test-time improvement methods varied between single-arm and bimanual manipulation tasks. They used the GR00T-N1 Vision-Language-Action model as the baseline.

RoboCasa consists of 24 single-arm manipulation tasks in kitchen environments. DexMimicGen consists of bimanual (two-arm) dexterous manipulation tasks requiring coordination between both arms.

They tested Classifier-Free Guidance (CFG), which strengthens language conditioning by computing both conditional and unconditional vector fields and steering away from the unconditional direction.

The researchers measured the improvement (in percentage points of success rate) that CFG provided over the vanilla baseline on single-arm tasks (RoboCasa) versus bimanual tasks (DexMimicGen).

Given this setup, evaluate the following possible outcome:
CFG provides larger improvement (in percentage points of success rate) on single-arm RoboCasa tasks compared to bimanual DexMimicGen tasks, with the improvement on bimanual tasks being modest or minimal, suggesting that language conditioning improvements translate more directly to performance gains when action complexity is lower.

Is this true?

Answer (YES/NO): YES